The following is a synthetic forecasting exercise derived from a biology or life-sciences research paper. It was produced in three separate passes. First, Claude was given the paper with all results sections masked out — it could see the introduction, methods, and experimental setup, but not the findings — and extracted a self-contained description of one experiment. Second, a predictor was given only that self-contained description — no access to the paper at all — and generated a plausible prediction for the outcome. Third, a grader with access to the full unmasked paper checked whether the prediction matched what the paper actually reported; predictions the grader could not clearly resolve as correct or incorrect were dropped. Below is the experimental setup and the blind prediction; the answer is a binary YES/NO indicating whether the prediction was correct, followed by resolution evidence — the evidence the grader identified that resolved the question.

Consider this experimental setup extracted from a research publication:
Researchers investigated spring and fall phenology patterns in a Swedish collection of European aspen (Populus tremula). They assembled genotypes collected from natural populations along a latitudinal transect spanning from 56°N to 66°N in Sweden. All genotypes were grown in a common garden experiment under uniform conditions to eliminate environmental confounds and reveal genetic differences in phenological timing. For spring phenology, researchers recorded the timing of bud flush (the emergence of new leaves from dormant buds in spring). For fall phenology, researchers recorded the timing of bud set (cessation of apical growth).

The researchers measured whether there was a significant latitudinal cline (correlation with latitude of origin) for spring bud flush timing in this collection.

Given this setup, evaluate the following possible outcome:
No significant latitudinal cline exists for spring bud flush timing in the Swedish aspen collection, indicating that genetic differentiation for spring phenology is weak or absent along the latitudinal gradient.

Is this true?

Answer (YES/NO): YES